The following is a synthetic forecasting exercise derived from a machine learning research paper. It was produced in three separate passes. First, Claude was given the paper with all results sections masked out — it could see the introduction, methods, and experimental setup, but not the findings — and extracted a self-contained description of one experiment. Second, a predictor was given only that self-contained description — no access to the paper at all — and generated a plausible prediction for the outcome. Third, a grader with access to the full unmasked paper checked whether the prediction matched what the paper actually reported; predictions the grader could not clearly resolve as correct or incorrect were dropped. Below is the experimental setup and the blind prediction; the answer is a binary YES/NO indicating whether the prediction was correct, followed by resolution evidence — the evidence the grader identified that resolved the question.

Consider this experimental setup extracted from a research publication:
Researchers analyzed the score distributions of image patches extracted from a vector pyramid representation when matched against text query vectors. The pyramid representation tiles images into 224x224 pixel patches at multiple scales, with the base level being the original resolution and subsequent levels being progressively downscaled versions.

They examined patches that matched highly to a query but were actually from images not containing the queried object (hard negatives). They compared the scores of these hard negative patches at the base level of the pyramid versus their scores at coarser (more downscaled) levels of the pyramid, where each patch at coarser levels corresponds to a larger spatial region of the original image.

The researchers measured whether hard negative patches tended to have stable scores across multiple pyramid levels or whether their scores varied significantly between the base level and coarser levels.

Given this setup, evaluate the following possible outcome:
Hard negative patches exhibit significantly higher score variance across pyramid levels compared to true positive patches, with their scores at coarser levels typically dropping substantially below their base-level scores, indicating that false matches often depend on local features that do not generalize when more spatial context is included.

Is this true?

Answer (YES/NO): YES